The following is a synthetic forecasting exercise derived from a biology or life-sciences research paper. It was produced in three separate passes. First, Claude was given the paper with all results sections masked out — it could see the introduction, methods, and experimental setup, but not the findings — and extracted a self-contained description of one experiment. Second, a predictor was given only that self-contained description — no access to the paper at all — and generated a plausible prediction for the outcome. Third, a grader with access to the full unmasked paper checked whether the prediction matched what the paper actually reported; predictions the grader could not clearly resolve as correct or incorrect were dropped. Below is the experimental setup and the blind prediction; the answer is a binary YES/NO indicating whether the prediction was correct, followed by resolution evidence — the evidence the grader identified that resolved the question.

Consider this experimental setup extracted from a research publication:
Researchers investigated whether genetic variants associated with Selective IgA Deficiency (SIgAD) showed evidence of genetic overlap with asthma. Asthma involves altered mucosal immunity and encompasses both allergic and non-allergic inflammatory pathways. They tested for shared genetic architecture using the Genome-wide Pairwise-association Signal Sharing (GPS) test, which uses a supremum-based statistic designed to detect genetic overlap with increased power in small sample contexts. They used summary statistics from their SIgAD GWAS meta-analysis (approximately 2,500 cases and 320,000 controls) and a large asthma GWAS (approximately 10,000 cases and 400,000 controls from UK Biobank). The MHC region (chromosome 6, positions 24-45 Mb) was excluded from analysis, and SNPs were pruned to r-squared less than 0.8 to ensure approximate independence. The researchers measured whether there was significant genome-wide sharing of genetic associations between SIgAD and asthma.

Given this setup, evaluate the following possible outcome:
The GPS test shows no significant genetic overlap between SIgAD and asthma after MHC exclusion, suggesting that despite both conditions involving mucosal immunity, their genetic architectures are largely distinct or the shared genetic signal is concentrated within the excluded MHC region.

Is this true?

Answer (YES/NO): NO